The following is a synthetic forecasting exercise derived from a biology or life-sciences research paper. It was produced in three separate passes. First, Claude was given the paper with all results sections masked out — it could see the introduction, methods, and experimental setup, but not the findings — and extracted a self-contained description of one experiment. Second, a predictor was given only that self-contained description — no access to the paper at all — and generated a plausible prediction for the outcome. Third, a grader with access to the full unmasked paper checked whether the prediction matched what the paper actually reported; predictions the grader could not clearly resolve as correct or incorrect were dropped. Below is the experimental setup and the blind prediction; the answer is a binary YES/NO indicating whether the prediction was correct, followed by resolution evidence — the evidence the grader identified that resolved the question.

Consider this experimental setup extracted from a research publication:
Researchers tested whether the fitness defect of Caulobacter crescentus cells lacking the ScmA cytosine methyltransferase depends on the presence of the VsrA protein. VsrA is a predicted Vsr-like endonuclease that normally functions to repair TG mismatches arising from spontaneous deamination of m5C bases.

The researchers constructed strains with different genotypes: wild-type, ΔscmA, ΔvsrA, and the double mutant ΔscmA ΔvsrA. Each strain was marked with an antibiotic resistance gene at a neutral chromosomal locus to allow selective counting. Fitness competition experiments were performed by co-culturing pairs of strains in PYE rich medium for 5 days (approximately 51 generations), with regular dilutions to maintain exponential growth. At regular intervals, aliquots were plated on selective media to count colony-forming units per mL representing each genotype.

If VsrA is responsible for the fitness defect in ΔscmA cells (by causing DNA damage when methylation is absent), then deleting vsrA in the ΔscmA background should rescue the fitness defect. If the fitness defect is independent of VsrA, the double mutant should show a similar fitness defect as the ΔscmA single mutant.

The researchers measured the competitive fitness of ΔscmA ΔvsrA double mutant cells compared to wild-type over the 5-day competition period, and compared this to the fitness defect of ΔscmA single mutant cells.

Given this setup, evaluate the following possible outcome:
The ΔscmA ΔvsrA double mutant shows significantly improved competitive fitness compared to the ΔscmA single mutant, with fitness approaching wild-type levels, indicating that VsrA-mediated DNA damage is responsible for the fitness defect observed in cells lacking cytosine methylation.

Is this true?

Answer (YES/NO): YES